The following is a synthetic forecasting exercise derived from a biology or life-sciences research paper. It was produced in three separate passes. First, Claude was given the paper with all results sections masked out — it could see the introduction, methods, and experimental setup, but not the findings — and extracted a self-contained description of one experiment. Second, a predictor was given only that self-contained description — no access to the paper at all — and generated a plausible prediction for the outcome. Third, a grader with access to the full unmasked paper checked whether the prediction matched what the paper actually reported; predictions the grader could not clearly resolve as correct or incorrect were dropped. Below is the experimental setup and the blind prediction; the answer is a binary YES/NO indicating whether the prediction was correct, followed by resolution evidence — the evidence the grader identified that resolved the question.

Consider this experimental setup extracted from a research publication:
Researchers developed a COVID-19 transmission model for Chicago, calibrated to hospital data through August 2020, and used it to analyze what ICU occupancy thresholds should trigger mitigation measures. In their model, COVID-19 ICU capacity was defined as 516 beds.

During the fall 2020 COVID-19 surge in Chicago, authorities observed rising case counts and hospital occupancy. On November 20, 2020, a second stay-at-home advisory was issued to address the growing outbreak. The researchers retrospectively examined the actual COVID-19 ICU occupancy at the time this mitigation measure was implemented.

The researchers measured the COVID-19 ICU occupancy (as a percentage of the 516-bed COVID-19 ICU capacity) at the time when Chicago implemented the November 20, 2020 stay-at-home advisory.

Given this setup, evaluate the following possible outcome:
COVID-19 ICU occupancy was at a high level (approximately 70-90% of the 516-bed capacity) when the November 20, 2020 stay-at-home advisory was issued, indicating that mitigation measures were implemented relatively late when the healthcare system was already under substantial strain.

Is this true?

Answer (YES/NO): NO